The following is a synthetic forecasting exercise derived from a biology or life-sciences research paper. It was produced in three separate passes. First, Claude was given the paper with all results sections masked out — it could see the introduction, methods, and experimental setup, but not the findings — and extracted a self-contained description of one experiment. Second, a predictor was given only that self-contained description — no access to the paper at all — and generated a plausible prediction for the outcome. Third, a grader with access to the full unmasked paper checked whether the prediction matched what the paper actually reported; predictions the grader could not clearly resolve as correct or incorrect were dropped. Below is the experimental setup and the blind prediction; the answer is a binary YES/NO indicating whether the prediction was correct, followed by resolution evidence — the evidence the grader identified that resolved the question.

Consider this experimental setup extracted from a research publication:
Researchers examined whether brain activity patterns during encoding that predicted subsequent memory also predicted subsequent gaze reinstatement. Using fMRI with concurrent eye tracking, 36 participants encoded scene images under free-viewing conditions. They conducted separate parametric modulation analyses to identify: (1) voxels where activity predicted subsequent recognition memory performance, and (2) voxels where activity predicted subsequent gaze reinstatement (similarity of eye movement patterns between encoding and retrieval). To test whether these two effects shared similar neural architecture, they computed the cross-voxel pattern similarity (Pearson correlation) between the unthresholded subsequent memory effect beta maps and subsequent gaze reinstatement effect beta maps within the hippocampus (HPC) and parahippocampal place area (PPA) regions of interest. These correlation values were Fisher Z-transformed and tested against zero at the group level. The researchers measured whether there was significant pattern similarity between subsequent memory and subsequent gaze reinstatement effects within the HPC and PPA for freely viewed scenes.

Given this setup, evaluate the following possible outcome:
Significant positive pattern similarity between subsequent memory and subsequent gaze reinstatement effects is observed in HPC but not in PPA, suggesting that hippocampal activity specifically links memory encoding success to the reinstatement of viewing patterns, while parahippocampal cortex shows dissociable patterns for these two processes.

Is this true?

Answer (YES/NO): NO